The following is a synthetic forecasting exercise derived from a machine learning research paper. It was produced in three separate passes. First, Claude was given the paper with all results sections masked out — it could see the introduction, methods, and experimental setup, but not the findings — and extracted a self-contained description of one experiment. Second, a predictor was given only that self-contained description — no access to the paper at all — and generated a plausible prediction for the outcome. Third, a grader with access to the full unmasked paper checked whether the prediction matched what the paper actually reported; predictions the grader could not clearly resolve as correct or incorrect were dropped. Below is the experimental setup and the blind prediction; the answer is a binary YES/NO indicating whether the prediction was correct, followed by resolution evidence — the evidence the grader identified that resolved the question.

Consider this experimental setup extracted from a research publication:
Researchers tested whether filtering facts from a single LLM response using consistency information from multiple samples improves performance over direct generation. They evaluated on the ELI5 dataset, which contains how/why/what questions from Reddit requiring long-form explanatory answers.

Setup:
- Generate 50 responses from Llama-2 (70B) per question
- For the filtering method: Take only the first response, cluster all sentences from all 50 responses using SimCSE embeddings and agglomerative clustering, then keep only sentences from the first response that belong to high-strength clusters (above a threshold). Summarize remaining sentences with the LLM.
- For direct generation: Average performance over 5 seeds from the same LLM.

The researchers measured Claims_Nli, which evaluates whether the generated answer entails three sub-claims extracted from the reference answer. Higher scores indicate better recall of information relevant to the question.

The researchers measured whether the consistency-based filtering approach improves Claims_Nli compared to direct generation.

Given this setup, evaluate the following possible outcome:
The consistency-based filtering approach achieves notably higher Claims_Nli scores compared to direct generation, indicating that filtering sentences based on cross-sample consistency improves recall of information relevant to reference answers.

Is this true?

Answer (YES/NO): NO